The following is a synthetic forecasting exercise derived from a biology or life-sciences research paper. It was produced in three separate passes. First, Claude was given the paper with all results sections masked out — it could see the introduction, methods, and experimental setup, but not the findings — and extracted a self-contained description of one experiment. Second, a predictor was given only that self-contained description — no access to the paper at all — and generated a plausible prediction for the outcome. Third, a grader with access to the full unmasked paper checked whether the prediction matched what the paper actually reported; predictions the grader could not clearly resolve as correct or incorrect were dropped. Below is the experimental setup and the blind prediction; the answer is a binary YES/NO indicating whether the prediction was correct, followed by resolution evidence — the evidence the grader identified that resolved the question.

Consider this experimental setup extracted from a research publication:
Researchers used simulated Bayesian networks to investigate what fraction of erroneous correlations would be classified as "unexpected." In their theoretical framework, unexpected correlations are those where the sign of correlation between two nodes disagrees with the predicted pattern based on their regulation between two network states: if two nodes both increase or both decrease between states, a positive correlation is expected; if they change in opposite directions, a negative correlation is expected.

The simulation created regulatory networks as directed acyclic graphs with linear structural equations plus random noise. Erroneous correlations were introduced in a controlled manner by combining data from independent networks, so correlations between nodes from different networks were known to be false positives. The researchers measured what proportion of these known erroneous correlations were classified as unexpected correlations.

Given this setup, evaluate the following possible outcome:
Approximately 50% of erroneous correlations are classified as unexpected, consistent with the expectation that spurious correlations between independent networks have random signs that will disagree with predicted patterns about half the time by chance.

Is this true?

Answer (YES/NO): YES